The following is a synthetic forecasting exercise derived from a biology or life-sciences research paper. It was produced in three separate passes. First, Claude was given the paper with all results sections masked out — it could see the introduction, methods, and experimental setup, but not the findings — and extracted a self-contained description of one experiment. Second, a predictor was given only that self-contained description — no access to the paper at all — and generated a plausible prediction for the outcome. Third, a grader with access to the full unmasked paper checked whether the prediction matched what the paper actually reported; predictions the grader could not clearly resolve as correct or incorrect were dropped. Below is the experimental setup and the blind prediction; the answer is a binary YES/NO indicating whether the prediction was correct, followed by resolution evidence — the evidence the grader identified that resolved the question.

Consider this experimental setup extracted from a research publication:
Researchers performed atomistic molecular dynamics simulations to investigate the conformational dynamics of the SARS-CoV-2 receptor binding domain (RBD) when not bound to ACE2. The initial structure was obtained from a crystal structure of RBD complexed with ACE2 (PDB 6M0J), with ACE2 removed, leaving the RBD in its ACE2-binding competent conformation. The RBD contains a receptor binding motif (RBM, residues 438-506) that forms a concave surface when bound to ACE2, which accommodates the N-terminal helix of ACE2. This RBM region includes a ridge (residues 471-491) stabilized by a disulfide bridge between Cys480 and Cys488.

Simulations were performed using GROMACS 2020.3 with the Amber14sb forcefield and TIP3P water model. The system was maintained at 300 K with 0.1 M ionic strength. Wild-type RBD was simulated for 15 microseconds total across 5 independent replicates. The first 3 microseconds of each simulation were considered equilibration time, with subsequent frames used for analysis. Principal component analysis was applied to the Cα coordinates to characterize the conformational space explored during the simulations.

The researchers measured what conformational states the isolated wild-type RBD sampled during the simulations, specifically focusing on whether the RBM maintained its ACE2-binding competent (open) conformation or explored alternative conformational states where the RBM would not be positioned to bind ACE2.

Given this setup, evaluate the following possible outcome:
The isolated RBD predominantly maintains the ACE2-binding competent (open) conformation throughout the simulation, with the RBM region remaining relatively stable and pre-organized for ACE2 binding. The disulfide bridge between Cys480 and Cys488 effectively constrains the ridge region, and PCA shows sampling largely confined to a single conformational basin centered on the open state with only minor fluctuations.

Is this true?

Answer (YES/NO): NO